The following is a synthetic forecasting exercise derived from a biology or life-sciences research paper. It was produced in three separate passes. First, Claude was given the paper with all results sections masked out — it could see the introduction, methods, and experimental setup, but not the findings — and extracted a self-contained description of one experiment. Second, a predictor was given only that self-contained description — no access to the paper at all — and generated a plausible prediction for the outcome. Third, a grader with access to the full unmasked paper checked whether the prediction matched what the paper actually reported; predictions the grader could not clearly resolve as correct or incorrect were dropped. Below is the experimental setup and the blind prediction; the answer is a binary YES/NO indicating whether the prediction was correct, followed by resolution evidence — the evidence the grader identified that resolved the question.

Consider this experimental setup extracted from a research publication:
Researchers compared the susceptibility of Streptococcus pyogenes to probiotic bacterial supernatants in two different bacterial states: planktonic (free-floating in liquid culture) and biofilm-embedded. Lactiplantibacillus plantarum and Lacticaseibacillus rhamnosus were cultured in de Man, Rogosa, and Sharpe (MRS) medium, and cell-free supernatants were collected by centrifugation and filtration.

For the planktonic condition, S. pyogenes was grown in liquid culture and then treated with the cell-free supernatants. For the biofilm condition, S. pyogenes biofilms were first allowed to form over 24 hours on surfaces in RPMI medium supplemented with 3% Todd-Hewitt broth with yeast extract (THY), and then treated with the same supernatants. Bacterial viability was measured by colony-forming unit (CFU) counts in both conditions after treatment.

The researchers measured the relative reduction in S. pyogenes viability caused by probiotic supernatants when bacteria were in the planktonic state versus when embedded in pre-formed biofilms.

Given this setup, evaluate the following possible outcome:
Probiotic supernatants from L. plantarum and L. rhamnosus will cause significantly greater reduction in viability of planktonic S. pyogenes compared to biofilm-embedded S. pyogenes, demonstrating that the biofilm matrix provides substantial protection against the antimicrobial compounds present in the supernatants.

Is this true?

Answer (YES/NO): NO